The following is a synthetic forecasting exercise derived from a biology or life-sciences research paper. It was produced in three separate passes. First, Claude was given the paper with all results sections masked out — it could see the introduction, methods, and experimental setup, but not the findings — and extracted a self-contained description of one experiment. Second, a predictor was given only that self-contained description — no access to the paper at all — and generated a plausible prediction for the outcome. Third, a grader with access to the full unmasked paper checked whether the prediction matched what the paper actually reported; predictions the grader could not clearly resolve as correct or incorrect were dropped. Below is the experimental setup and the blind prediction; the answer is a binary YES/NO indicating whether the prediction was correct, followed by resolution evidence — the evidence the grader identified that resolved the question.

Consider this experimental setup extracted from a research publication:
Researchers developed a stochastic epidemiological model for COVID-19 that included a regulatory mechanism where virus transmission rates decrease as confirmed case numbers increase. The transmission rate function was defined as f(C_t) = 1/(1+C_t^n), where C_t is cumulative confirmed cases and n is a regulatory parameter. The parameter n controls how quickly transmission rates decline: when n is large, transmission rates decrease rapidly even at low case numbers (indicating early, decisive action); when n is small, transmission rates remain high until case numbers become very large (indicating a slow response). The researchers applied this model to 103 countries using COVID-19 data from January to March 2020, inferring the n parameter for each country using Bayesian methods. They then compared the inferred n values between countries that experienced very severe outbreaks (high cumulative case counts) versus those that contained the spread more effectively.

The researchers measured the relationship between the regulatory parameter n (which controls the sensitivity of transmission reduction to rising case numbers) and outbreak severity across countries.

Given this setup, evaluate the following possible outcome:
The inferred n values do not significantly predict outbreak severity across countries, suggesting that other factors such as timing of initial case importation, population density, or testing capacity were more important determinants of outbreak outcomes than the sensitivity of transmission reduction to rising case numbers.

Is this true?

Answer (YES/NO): NO